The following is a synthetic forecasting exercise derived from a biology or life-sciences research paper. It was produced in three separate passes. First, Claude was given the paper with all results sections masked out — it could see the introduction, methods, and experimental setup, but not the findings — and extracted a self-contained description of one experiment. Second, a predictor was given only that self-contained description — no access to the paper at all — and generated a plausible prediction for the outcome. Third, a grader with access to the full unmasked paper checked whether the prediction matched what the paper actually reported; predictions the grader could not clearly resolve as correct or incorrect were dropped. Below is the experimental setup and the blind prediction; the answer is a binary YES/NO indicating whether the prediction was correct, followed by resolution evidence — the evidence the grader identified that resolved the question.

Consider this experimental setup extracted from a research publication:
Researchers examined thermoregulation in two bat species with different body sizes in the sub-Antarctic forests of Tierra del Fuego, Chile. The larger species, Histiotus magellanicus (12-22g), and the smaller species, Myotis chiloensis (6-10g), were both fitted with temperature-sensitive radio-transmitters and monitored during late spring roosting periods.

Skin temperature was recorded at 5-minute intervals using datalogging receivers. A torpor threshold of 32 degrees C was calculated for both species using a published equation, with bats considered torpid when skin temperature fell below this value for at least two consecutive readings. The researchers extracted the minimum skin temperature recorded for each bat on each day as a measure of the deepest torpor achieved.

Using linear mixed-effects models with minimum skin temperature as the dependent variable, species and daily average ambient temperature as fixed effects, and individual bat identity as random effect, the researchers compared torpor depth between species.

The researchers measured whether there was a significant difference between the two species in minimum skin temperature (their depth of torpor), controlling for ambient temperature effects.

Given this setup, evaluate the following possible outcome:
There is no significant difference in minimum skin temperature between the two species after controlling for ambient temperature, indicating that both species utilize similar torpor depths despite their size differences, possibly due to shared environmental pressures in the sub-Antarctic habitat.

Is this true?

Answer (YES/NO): YES